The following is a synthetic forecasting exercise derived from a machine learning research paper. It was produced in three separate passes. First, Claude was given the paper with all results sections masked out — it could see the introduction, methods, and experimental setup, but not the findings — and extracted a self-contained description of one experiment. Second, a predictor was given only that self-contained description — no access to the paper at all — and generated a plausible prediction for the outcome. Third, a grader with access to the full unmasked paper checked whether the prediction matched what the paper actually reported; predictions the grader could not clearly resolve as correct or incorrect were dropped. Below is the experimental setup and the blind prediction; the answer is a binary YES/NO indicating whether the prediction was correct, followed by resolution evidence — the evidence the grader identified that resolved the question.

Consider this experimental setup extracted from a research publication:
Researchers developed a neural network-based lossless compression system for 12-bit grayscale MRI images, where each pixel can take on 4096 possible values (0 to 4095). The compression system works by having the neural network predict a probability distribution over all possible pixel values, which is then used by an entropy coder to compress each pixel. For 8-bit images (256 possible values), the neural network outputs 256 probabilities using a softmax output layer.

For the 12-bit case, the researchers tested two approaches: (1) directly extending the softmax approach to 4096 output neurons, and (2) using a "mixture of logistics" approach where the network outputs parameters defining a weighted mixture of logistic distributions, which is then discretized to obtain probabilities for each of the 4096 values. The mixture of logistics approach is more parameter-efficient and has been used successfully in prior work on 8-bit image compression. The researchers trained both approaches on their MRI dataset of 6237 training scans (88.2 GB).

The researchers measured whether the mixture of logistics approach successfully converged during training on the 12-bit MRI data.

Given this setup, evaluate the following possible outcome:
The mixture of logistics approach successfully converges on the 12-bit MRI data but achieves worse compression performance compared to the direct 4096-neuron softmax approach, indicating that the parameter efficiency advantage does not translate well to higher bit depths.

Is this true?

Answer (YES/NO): NO